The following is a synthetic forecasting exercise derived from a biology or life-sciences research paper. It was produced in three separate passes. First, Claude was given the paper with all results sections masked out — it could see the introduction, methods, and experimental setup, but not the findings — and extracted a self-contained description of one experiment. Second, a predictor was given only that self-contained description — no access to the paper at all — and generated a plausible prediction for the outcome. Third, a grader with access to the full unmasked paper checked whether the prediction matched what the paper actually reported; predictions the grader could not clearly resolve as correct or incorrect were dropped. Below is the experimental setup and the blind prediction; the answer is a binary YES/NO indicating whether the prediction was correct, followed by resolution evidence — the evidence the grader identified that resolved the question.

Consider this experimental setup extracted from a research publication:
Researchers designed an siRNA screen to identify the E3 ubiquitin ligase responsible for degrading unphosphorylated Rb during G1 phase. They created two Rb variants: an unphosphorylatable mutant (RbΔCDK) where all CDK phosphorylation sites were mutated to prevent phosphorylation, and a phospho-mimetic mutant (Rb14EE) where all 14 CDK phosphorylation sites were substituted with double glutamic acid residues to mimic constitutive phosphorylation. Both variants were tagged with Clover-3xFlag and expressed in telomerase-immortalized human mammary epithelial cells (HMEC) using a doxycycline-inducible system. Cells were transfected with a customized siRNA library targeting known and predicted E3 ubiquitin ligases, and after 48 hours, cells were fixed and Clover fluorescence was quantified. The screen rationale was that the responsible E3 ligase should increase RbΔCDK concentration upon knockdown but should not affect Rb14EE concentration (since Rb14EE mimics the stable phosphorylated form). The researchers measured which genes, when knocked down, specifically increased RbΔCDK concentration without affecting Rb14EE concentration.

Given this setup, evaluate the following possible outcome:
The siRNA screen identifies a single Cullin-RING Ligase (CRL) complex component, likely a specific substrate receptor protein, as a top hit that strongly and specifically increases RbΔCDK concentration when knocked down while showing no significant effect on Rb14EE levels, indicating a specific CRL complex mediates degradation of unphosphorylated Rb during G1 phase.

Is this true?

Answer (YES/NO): NO